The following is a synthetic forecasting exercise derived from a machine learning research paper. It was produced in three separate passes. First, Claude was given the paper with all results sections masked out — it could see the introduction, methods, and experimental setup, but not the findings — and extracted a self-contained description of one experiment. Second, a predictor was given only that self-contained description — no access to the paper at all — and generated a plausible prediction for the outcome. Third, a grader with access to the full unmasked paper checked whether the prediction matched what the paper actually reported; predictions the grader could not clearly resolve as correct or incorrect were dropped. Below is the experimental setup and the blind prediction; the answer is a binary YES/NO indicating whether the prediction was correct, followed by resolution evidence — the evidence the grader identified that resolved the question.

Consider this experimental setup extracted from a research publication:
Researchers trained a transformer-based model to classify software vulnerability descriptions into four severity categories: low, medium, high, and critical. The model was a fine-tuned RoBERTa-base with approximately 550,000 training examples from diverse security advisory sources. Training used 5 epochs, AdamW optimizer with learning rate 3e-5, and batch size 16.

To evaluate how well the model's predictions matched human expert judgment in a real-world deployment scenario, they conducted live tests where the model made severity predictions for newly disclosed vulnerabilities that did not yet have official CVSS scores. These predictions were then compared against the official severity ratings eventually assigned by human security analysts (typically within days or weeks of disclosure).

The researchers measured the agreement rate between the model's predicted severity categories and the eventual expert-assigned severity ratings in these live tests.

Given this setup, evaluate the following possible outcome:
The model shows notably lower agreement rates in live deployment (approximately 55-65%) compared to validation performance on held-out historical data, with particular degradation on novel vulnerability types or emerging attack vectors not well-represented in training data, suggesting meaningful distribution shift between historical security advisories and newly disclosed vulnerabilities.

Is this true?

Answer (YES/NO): NO